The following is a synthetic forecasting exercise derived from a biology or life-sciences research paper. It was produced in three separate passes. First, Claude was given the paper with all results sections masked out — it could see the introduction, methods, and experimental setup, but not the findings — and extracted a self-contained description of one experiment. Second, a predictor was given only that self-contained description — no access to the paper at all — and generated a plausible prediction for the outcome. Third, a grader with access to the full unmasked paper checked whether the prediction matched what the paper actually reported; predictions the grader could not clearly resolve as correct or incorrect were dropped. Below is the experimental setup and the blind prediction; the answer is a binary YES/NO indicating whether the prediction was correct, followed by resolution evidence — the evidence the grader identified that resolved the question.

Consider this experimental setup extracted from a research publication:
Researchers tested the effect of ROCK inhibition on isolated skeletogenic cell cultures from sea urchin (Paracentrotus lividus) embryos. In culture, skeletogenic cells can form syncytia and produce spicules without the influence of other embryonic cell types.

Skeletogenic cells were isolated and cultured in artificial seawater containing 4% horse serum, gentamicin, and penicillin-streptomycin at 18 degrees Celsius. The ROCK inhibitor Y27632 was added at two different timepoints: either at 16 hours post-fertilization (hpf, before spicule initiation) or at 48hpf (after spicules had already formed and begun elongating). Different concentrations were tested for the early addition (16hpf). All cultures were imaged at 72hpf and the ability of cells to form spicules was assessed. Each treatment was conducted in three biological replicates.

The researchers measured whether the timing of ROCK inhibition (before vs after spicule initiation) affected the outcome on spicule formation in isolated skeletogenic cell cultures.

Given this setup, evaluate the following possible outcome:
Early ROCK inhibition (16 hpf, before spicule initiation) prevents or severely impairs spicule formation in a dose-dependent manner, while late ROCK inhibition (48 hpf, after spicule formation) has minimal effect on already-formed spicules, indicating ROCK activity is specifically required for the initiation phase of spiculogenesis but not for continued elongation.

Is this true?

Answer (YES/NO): NO